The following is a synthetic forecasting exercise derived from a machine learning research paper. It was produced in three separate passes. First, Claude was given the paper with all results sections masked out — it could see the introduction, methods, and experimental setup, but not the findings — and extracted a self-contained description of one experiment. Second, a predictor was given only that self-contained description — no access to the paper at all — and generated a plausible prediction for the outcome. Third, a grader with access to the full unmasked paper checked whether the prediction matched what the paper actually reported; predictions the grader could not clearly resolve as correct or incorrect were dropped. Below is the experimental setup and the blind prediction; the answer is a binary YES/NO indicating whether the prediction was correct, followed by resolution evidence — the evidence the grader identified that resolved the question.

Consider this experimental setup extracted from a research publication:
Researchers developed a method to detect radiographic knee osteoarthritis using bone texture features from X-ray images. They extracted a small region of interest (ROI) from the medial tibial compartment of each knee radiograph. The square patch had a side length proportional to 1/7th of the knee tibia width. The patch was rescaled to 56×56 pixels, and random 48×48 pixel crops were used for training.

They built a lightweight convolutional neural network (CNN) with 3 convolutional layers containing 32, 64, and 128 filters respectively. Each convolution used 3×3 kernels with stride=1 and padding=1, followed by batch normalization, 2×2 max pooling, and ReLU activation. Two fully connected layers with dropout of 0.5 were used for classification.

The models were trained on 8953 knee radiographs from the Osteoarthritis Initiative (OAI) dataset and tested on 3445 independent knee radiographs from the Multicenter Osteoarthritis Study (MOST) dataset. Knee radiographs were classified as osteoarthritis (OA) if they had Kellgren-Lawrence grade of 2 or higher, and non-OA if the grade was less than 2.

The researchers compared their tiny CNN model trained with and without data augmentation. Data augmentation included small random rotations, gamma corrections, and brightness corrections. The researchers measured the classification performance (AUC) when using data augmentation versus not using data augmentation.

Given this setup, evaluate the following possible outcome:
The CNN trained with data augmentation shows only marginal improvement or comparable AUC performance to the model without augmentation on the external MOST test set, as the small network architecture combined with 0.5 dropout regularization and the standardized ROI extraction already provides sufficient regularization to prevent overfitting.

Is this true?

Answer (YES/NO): YES